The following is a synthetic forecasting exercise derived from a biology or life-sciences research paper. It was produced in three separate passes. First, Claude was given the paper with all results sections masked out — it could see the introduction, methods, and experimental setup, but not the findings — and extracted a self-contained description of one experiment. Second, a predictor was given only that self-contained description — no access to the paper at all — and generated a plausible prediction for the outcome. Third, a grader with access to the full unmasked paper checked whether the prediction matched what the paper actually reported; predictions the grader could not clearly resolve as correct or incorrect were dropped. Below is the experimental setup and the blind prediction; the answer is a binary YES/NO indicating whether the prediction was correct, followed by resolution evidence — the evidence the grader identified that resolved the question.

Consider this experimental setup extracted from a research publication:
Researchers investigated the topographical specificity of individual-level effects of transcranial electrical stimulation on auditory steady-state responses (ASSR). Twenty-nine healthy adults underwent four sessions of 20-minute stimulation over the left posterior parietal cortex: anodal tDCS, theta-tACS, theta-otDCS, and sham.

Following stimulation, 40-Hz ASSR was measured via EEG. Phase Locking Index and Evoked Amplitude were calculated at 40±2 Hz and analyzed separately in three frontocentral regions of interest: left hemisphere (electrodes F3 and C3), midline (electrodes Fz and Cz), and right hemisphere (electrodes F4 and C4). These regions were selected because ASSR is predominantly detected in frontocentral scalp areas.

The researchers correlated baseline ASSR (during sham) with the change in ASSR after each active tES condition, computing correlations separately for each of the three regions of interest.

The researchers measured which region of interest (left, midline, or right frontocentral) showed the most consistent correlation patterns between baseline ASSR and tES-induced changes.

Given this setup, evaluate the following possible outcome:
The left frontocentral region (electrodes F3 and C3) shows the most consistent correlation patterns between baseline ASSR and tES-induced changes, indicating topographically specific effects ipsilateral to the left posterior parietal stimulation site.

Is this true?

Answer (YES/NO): NO